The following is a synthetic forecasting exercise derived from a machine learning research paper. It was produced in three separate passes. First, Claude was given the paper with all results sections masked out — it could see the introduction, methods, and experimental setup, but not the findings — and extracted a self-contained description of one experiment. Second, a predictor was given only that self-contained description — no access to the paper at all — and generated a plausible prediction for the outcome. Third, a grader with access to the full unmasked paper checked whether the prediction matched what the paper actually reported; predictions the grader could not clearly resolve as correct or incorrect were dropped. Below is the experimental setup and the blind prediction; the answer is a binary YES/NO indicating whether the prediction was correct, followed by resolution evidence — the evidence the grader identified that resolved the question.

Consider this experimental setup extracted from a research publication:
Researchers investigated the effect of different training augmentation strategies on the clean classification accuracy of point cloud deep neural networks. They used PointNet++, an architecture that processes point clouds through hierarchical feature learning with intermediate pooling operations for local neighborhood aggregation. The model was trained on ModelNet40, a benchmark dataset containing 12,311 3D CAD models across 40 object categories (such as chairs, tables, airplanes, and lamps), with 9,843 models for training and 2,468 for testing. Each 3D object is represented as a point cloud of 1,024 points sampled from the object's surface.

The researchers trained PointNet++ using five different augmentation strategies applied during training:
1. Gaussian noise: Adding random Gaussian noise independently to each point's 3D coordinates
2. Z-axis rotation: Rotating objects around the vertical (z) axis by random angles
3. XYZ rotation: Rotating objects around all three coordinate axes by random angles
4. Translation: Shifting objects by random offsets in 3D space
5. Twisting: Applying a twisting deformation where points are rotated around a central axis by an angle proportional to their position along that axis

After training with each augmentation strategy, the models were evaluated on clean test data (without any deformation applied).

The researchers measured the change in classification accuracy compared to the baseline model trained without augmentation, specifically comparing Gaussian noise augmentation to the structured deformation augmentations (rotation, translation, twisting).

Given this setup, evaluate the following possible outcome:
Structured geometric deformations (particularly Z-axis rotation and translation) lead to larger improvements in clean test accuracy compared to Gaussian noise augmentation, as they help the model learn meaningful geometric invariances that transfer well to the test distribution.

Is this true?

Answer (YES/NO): NO